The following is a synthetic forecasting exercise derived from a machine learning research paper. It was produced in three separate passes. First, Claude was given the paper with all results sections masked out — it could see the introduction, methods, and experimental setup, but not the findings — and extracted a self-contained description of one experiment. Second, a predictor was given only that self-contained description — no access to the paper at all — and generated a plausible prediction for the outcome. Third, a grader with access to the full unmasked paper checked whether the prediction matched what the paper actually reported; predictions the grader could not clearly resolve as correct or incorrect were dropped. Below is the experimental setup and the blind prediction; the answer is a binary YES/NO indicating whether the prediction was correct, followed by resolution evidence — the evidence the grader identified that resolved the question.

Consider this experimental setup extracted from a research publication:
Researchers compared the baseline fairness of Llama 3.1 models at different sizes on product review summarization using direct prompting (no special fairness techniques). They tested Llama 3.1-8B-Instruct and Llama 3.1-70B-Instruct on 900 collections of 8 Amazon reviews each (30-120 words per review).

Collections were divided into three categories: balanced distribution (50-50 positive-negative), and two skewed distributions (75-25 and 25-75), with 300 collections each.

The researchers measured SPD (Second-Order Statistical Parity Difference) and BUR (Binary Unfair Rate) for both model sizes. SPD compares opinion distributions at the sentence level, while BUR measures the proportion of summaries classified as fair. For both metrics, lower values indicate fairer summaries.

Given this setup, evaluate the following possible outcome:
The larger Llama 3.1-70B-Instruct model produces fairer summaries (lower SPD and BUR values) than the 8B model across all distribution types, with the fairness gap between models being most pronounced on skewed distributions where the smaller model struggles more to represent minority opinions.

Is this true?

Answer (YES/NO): NO